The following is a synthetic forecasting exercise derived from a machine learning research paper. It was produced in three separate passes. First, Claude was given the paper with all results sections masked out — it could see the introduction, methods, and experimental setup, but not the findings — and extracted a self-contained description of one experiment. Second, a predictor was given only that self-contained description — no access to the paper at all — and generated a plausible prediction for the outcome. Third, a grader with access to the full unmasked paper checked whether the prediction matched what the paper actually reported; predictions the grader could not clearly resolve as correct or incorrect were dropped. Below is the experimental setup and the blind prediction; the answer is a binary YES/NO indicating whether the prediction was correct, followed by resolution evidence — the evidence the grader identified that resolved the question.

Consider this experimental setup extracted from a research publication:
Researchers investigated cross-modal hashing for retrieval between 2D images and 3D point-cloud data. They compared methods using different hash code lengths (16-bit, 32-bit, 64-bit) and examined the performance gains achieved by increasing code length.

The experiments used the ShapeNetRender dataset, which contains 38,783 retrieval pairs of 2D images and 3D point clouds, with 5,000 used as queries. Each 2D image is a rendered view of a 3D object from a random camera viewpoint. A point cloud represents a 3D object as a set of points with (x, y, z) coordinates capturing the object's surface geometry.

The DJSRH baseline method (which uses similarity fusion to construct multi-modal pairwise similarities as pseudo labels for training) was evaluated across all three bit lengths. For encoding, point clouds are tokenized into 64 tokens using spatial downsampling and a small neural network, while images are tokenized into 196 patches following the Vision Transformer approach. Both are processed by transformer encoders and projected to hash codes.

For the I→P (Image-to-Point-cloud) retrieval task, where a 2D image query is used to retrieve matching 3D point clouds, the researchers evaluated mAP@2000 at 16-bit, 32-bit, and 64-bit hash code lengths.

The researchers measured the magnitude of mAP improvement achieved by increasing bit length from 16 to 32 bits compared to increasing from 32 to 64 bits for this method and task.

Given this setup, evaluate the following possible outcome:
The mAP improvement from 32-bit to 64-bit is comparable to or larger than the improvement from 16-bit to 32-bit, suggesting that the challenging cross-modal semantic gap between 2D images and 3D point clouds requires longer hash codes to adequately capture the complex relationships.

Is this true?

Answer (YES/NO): YES